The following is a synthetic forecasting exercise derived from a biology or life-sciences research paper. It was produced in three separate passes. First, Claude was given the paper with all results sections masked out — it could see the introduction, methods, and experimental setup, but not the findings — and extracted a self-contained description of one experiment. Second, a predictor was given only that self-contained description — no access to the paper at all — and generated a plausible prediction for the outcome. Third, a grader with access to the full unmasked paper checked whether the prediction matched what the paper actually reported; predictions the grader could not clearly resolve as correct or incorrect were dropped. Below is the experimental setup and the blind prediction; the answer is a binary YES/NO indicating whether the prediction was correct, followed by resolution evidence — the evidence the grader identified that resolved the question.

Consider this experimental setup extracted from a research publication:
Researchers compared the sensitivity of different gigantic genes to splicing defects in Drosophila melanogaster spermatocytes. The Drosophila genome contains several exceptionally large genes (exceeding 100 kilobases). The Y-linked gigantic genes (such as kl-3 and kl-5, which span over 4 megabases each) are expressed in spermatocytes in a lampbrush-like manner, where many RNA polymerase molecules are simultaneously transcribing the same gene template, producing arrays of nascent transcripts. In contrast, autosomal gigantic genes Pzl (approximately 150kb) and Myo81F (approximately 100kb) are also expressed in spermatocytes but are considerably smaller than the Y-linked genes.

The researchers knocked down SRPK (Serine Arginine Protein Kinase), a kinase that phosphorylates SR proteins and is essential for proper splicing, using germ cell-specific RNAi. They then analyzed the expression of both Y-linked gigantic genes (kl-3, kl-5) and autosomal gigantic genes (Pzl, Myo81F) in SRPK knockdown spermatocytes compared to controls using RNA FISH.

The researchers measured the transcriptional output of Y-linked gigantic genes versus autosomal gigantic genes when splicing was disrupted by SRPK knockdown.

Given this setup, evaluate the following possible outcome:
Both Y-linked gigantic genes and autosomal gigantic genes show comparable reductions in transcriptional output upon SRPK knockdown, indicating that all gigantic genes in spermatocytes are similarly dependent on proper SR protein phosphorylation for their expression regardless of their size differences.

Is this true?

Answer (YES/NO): NO